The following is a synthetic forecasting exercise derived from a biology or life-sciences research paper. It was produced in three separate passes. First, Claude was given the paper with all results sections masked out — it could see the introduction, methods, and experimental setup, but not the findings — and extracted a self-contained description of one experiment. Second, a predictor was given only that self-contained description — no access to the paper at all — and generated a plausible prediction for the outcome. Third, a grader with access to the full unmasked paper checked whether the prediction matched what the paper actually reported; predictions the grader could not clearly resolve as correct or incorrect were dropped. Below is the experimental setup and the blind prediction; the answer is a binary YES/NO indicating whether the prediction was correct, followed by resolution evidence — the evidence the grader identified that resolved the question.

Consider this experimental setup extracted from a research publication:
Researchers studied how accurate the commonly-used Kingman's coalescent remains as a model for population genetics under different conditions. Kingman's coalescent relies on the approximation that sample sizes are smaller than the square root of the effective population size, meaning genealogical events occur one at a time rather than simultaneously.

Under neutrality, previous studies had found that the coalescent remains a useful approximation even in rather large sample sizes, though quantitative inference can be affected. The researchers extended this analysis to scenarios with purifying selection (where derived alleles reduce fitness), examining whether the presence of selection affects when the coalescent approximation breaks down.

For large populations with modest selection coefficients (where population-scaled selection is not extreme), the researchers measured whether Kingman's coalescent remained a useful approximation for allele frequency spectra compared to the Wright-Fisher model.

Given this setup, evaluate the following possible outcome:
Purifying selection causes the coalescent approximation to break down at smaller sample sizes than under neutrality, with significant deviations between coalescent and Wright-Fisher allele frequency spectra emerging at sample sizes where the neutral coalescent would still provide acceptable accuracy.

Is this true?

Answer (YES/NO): NO